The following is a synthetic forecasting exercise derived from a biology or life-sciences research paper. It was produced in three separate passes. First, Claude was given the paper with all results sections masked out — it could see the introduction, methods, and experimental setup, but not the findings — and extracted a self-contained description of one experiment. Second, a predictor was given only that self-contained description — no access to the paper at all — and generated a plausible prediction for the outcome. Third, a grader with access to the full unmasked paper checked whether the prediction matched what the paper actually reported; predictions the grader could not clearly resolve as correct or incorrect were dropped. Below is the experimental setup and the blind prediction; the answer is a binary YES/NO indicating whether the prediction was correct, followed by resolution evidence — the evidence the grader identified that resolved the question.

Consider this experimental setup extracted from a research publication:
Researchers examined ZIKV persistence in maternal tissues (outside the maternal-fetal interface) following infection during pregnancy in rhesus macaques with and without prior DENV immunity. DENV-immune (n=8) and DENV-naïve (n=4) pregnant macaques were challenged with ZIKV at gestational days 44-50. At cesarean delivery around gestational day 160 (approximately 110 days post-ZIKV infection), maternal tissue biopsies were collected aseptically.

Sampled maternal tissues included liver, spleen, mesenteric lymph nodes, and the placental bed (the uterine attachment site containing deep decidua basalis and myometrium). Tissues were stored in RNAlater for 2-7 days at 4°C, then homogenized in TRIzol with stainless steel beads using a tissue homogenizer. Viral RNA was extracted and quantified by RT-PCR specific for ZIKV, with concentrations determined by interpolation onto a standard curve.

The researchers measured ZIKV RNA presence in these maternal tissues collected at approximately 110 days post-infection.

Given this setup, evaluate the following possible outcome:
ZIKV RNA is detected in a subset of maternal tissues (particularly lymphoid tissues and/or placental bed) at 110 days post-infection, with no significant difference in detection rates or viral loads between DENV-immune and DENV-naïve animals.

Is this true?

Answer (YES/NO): YES